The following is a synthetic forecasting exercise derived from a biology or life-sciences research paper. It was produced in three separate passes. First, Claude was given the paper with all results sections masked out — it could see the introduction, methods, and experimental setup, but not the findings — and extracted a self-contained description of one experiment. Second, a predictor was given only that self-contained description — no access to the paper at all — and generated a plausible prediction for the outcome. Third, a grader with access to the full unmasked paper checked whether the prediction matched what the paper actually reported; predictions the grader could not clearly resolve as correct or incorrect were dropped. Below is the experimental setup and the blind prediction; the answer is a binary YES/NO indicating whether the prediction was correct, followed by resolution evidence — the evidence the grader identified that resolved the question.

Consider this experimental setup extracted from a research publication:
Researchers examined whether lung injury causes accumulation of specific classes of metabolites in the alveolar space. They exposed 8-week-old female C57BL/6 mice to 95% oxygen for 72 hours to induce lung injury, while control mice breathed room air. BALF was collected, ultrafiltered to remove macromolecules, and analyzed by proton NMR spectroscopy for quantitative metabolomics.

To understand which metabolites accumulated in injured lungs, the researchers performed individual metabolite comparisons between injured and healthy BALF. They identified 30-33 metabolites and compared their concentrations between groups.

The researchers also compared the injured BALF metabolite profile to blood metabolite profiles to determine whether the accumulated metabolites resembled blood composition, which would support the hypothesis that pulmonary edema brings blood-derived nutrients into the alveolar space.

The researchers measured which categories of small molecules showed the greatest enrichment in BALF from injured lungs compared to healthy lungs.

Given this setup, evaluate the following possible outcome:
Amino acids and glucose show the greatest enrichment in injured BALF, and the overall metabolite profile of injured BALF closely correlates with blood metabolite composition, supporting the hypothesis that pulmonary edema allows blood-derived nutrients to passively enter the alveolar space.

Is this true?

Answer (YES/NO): NO